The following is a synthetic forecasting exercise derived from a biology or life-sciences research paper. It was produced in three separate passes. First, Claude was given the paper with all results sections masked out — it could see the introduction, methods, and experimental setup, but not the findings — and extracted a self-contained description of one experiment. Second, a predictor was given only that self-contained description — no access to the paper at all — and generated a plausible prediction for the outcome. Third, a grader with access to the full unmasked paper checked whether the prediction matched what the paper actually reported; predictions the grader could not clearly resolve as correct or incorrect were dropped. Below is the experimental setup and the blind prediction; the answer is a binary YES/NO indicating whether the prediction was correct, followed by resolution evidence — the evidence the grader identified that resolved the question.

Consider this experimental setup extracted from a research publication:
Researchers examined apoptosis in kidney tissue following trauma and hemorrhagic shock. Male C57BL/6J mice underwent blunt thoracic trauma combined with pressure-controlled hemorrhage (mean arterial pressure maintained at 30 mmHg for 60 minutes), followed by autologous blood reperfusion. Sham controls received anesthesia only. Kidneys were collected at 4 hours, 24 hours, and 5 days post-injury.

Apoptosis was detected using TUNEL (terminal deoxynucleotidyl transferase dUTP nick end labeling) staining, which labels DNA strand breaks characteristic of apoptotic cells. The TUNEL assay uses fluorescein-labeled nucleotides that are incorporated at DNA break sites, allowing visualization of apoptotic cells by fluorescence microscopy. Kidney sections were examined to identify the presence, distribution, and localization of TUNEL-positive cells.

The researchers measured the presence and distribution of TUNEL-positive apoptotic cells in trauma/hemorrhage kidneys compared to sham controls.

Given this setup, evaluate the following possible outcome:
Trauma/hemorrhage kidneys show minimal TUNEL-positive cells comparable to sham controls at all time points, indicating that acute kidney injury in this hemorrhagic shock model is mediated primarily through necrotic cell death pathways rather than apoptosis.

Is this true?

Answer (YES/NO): NO